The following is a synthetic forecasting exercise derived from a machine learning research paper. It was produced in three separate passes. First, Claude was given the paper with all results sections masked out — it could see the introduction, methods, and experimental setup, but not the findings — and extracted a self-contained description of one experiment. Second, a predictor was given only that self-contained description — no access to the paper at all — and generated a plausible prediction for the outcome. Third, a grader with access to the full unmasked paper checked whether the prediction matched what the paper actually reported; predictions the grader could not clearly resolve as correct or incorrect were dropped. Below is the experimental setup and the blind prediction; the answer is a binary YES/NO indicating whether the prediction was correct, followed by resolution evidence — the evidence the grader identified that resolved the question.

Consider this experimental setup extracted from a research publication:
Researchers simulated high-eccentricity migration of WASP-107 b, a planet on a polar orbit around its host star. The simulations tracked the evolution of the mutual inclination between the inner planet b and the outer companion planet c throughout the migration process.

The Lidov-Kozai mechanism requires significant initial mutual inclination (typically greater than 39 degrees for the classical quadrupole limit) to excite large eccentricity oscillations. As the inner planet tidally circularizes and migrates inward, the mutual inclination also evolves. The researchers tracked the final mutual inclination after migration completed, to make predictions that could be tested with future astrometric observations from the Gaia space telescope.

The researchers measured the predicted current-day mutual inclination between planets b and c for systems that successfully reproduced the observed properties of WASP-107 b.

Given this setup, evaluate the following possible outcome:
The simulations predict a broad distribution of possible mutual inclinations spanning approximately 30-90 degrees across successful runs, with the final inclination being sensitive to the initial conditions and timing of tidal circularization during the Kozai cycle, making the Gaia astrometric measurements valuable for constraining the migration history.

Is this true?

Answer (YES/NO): NO